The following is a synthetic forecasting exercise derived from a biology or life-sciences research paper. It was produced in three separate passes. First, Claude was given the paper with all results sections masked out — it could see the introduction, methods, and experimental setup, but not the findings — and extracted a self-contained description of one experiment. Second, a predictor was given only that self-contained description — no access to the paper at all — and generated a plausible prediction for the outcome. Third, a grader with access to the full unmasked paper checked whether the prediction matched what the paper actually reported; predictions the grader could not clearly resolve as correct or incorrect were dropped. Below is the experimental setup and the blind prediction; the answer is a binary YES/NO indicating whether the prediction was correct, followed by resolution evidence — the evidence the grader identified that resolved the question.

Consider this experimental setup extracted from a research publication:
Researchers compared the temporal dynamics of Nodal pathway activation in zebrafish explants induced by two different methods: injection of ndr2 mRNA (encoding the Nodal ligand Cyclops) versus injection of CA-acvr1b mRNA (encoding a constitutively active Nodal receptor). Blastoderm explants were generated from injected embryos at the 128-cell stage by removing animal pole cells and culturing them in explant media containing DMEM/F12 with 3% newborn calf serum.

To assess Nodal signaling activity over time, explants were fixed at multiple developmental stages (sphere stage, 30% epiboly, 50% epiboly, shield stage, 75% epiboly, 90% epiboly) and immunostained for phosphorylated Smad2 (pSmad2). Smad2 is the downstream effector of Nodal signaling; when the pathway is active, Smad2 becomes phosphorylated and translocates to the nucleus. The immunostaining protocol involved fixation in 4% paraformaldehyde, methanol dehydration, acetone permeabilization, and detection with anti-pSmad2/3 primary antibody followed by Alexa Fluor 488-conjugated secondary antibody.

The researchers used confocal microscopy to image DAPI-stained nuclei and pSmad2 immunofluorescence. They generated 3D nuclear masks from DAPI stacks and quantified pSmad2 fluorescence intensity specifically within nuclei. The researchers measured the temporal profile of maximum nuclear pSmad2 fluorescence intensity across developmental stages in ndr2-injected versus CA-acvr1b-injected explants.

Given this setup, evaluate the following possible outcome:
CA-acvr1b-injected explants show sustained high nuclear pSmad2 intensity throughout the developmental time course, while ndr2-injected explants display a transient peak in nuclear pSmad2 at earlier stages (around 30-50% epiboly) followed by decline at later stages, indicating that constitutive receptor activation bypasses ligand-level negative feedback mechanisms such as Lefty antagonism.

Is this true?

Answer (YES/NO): NO